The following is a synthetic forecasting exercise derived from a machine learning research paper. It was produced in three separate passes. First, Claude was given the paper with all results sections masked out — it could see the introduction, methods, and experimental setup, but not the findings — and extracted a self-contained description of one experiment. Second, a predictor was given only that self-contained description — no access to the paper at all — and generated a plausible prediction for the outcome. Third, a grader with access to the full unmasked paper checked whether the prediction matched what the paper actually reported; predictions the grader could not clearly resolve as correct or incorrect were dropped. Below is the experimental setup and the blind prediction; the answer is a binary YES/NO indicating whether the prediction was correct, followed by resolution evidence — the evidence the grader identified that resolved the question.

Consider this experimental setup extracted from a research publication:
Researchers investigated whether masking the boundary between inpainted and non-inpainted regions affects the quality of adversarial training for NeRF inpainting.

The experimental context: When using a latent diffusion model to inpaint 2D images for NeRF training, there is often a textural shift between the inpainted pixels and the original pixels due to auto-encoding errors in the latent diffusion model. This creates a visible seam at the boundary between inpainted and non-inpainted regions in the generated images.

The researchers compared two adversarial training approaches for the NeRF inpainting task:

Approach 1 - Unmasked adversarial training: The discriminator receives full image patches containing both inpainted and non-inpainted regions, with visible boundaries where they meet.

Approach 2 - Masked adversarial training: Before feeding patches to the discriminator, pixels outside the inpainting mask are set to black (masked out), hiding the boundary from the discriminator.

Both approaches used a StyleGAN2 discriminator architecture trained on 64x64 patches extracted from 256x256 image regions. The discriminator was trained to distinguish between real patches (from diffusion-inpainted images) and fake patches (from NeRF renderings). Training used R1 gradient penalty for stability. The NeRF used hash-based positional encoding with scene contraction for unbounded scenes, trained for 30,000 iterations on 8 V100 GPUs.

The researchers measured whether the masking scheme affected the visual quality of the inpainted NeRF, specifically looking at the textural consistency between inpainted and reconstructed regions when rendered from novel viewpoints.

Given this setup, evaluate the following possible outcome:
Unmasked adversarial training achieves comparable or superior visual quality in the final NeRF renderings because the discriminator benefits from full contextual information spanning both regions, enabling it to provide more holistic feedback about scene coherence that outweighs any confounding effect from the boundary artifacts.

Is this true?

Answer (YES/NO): NO